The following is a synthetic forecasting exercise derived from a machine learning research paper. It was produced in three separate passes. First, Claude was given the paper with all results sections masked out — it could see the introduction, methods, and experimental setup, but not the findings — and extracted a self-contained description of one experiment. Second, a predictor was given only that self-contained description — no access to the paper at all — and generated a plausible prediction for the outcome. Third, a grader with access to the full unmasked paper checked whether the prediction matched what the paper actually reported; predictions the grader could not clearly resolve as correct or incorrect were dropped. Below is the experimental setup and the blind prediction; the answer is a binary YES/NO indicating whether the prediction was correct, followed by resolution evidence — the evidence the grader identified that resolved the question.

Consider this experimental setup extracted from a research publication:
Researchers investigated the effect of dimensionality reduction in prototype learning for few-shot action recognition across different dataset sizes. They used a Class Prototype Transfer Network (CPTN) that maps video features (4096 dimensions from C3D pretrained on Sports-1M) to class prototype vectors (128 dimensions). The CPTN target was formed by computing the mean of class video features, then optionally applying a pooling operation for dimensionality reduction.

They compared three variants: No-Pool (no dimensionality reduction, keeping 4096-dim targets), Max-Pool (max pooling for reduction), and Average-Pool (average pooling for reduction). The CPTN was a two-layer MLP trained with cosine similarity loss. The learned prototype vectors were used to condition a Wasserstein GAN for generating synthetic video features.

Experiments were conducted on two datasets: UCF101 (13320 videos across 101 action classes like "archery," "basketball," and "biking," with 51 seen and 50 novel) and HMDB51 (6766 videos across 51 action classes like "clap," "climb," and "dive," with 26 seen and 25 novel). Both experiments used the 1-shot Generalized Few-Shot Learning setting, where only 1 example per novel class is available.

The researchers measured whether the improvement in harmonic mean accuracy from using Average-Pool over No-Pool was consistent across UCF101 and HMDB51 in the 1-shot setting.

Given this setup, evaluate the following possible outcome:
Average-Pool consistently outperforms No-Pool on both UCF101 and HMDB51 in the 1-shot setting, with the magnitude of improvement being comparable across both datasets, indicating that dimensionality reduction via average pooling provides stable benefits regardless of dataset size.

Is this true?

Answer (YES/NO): NO